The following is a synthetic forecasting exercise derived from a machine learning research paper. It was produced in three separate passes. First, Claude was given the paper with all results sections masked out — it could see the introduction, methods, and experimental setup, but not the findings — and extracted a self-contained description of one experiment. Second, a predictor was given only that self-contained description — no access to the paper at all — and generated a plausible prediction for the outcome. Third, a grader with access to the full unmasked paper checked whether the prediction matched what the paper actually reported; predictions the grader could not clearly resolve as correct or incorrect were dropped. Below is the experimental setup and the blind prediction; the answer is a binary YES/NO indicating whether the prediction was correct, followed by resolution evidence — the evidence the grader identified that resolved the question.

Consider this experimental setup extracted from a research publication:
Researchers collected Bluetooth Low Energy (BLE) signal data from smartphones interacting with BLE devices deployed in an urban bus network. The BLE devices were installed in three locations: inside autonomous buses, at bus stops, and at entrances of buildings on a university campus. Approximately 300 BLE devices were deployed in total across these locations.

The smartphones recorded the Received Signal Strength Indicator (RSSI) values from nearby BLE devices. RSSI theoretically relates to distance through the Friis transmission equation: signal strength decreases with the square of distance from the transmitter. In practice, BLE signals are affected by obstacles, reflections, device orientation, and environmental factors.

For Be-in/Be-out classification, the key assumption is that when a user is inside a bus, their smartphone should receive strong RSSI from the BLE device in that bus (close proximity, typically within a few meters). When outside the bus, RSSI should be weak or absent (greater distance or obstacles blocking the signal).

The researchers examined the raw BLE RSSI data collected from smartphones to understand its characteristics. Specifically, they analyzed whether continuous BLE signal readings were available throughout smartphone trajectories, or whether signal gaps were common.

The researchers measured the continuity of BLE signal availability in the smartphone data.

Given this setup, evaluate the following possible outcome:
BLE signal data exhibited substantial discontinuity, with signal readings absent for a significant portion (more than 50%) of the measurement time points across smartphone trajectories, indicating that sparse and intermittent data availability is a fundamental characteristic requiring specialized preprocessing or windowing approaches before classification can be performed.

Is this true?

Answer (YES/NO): YES